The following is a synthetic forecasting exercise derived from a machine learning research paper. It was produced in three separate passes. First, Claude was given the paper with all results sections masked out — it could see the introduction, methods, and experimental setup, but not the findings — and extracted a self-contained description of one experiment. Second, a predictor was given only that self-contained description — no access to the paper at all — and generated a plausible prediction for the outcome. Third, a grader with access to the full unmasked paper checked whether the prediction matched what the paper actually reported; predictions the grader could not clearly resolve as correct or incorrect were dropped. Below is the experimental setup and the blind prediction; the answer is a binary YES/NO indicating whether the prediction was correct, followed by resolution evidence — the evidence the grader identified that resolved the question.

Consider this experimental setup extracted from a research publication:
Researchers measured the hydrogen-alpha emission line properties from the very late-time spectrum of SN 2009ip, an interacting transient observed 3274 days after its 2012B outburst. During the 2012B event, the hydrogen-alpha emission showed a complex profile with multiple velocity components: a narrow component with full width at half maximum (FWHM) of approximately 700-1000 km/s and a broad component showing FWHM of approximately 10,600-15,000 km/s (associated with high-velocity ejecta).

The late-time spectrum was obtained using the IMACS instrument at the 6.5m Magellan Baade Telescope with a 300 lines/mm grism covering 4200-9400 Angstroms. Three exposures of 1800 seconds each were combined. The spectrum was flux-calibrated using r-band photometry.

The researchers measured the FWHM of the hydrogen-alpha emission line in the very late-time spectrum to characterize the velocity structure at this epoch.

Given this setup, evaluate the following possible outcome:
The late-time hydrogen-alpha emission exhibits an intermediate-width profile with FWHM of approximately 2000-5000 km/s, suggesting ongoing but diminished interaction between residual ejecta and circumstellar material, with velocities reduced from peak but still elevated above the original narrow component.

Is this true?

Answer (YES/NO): NO